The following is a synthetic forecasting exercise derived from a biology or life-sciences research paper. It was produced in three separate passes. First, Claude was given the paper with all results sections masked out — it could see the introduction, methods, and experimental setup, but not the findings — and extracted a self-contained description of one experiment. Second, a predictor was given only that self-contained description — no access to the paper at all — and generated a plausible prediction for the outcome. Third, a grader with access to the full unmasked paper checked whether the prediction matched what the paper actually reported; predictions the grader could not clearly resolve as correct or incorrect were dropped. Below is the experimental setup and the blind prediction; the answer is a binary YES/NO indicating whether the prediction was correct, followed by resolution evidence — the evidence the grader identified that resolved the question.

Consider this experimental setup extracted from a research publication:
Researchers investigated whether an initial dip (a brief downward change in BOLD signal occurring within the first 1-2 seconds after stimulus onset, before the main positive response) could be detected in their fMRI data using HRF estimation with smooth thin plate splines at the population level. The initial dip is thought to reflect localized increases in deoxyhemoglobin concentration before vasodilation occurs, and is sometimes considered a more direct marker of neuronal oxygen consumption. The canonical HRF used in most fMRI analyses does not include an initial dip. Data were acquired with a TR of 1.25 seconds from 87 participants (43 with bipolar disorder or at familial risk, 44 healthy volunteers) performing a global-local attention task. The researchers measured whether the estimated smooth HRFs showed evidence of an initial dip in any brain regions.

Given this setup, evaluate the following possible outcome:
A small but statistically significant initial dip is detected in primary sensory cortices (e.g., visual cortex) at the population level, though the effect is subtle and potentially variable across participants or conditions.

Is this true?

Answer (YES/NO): NO